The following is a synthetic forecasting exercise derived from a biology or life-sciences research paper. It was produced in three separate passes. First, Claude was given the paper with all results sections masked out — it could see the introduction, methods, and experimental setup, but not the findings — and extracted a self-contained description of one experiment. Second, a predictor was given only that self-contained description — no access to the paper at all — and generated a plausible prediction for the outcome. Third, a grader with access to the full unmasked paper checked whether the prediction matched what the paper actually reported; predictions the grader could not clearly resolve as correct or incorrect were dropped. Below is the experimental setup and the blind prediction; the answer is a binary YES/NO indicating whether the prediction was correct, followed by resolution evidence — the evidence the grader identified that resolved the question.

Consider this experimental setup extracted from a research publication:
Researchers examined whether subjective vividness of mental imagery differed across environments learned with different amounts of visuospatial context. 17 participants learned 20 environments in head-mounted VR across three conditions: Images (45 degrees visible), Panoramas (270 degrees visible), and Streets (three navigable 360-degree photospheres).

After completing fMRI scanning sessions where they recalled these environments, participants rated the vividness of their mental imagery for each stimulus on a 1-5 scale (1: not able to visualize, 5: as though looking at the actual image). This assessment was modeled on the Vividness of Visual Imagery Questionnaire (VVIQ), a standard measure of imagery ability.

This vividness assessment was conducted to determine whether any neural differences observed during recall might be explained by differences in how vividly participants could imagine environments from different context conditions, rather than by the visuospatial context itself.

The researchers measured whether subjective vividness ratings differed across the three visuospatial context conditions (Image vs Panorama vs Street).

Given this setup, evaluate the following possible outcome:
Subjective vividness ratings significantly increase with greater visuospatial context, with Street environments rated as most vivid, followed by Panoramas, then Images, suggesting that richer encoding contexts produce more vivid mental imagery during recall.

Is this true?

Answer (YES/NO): NO